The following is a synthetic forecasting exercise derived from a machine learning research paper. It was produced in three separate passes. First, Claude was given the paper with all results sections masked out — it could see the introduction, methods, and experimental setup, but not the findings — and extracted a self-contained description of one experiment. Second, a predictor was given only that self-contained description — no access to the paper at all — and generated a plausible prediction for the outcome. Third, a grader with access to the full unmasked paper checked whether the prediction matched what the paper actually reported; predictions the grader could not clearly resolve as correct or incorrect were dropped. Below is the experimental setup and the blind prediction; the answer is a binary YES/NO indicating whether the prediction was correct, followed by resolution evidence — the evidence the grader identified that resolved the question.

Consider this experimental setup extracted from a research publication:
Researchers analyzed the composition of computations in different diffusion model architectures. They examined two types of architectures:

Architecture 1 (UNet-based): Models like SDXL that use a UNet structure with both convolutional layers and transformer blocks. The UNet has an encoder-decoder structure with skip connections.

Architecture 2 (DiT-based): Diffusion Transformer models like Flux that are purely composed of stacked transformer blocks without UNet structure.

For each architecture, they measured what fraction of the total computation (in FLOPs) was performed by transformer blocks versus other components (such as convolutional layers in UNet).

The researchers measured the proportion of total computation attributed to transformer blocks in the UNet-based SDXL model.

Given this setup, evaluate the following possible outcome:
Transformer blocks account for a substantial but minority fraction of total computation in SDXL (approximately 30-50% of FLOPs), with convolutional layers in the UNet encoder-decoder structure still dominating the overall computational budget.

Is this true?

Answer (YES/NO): NO